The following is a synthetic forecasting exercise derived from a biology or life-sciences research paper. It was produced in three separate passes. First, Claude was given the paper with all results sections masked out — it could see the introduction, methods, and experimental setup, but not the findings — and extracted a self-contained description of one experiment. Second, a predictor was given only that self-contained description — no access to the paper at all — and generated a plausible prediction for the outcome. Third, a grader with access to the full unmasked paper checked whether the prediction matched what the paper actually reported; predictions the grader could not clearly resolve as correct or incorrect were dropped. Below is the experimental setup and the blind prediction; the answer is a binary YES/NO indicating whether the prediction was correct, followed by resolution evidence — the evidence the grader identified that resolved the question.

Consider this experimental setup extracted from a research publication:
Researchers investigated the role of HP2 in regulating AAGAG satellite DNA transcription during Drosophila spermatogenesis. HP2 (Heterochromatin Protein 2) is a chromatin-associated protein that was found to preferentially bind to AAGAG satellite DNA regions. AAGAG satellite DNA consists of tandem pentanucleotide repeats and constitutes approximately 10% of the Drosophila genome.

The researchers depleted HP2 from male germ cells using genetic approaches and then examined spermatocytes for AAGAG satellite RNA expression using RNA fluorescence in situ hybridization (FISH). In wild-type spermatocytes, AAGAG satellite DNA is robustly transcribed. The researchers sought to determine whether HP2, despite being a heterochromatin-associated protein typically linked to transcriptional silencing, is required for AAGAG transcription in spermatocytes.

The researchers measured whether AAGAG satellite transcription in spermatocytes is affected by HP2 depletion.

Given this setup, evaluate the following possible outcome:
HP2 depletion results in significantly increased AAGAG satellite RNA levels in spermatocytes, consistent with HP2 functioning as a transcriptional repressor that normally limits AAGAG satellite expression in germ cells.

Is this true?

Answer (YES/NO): NO